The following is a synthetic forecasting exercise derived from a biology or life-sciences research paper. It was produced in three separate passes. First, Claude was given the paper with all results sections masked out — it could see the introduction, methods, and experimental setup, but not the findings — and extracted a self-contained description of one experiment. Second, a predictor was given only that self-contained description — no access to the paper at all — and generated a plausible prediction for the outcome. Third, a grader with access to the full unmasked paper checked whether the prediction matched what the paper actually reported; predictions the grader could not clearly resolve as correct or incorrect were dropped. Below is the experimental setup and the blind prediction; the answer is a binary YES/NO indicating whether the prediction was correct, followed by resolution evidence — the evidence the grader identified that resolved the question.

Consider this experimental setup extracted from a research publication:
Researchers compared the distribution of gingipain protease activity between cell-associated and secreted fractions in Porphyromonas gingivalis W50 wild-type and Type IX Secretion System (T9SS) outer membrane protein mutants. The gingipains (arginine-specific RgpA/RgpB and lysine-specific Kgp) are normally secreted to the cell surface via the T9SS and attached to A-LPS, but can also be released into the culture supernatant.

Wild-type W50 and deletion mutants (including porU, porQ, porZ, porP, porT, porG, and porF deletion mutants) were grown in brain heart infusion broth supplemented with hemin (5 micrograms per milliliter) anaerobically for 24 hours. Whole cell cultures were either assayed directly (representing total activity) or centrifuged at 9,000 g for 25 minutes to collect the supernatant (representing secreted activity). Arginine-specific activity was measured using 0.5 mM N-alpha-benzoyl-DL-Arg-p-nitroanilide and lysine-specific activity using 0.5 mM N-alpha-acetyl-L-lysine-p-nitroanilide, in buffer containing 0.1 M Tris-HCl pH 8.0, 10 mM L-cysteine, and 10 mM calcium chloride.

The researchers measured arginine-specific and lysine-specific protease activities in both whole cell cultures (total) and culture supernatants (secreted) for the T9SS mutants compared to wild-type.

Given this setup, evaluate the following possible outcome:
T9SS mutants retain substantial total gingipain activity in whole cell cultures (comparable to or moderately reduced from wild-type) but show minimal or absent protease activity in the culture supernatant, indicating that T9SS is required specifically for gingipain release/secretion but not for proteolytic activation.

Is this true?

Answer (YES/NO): NO